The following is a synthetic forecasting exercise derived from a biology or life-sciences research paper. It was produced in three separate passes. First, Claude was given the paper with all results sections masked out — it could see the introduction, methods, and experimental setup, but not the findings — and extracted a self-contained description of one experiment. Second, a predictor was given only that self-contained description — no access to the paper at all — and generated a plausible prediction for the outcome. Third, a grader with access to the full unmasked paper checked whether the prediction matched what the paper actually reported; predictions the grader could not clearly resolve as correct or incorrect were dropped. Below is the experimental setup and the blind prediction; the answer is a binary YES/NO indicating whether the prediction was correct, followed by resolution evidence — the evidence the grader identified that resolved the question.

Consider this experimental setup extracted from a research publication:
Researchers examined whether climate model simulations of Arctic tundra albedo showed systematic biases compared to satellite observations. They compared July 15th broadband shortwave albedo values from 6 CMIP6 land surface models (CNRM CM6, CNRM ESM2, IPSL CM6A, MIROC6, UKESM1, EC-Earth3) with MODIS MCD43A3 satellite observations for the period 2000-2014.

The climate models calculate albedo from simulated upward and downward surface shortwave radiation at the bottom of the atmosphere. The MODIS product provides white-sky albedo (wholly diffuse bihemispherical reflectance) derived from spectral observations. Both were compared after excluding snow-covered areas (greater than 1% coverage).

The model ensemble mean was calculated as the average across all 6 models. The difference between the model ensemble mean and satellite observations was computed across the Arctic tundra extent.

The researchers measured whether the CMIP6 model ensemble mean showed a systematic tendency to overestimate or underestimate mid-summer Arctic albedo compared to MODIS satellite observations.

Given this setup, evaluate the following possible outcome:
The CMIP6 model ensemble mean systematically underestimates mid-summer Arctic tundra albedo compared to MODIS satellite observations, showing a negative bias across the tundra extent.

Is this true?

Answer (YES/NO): NO